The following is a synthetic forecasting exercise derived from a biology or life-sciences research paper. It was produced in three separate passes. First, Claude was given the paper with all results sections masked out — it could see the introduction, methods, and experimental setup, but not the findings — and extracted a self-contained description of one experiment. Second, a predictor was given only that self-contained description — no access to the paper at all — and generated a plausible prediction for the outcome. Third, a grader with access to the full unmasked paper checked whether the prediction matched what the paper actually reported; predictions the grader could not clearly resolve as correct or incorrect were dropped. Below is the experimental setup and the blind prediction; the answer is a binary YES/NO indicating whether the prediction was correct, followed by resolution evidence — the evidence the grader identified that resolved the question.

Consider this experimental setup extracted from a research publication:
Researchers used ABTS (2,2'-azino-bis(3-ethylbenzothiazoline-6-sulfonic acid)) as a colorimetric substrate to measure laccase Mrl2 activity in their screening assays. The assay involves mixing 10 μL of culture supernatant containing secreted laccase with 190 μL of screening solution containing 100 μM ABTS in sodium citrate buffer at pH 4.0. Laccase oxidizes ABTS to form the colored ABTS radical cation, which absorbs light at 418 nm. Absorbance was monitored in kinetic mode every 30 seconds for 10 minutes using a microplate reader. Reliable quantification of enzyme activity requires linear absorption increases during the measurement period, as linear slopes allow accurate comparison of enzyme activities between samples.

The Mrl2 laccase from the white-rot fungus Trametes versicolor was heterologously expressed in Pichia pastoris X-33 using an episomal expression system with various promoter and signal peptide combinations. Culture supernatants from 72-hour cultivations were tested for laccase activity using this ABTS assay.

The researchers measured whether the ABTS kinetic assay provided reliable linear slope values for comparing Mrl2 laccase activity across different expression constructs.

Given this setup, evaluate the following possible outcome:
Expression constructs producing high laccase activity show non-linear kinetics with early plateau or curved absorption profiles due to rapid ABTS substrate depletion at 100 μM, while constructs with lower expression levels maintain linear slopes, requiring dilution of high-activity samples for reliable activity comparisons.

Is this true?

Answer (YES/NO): NO